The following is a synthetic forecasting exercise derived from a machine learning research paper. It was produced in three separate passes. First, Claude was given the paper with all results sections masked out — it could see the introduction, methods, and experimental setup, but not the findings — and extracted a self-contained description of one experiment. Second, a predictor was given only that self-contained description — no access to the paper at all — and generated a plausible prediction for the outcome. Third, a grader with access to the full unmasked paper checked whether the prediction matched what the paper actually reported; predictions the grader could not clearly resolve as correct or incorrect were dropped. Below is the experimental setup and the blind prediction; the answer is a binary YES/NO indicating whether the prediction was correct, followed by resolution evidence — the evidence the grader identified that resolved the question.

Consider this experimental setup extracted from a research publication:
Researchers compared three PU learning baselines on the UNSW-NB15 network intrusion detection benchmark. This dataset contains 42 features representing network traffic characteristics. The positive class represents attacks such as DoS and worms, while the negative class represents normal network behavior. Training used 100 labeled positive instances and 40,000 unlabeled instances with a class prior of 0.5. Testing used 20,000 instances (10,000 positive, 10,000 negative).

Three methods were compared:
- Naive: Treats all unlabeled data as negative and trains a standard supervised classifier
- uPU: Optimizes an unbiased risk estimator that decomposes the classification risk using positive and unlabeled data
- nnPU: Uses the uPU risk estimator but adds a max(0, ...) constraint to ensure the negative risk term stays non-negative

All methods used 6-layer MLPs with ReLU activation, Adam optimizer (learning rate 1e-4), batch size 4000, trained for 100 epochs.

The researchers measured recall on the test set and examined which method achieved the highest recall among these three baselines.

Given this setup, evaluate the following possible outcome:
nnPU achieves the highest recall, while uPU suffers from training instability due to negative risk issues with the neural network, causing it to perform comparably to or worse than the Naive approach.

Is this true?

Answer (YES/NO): YES